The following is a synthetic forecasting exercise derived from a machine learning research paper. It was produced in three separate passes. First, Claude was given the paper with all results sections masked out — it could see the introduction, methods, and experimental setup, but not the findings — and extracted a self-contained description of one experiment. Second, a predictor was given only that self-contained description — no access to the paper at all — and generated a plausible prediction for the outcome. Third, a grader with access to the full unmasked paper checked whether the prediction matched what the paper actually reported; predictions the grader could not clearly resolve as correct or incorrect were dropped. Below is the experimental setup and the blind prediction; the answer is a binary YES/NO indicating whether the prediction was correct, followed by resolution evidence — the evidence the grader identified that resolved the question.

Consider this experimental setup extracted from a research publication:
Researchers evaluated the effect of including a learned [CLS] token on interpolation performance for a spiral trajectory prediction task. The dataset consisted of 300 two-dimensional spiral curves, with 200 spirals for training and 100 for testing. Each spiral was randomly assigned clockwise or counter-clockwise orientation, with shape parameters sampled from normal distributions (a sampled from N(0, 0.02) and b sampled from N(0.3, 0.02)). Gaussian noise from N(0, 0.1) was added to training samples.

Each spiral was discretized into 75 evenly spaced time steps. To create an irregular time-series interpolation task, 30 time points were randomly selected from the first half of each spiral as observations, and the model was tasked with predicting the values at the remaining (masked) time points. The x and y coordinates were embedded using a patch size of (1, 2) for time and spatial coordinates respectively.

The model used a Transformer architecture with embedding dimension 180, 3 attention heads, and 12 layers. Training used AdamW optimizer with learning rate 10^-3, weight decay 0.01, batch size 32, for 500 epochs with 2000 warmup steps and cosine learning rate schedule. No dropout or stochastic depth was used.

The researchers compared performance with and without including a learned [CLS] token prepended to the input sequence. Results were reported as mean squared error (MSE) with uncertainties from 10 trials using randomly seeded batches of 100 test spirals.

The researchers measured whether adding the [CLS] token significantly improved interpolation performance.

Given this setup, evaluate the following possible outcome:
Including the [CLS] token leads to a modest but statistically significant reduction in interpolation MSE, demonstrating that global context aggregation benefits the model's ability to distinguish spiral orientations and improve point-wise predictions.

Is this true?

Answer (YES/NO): NO